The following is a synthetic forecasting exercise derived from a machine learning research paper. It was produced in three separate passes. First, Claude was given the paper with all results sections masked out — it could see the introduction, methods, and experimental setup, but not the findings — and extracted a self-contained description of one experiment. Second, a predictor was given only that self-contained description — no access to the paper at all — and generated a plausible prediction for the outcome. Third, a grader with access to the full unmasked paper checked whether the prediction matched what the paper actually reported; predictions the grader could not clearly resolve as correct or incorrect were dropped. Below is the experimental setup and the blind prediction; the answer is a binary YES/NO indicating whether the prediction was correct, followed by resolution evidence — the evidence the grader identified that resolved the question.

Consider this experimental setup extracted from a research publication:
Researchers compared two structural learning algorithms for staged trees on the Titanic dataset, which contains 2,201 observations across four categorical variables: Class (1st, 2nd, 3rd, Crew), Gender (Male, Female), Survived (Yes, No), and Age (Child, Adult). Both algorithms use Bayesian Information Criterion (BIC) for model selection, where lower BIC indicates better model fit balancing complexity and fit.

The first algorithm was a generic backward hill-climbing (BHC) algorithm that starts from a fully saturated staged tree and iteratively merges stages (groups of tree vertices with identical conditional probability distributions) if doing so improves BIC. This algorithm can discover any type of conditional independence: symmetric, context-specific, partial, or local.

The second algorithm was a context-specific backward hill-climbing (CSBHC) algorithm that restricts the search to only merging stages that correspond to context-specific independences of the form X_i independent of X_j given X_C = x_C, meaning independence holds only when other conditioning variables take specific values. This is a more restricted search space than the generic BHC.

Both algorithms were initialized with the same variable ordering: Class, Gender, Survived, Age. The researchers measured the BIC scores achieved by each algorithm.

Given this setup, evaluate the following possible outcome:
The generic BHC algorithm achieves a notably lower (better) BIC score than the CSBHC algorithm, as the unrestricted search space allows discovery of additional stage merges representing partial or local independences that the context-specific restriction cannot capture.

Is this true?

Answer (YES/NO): YES